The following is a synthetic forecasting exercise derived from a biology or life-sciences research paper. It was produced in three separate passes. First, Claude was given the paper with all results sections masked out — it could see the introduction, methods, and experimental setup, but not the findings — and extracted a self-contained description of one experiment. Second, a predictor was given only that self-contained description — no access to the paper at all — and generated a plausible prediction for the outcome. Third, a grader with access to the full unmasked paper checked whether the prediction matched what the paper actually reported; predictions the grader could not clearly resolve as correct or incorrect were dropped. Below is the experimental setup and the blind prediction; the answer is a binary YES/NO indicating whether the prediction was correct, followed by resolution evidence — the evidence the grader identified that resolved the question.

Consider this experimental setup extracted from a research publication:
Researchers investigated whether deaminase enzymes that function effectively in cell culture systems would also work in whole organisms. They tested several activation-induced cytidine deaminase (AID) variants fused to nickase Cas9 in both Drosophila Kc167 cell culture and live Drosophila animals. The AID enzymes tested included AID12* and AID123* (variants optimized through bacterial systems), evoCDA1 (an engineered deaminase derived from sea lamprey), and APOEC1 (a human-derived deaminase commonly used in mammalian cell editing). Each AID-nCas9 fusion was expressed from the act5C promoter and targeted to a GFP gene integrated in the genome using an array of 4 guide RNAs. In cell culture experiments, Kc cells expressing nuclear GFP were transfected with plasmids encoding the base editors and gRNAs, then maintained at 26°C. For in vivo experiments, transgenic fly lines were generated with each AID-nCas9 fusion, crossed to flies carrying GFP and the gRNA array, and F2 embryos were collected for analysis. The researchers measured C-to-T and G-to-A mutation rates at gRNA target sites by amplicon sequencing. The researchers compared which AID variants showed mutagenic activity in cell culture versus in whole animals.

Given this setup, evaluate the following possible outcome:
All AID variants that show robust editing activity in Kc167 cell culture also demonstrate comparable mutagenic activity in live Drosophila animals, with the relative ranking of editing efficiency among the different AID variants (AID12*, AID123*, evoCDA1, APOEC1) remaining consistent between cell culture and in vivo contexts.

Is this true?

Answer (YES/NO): NO